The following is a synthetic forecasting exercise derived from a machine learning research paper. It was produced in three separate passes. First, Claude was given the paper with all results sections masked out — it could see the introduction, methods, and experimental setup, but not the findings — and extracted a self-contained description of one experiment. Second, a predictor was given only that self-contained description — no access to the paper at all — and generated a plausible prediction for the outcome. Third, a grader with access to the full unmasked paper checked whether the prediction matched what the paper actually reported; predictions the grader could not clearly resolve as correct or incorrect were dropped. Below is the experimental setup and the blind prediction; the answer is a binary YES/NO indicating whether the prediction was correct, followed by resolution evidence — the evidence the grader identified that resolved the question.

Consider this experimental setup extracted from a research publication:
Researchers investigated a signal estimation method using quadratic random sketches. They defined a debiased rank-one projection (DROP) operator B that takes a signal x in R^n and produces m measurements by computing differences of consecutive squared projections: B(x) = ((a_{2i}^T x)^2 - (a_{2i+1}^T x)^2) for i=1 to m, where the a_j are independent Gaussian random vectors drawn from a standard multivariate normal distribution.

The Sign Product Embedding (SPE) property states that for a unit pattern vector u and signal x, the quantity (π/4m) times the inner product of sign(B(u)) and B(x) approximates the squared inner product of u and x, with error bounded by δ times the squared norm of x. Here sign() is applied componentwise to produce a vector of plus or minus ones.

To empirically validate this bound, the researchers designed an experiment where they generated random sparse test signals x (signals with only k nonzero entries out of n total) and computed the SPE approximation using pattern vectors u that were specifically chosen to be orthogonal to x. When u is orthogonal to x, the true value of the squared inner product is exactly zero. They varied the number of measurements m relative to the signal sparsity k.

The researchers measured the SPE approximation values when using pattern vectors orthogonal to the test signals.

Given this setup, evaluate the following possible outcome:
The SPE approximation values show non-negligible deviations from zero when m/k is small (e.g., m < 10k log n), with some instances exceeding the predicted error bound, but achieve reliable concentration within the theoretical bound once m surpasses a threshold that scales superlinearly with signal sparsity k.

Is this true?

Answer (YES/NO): NO